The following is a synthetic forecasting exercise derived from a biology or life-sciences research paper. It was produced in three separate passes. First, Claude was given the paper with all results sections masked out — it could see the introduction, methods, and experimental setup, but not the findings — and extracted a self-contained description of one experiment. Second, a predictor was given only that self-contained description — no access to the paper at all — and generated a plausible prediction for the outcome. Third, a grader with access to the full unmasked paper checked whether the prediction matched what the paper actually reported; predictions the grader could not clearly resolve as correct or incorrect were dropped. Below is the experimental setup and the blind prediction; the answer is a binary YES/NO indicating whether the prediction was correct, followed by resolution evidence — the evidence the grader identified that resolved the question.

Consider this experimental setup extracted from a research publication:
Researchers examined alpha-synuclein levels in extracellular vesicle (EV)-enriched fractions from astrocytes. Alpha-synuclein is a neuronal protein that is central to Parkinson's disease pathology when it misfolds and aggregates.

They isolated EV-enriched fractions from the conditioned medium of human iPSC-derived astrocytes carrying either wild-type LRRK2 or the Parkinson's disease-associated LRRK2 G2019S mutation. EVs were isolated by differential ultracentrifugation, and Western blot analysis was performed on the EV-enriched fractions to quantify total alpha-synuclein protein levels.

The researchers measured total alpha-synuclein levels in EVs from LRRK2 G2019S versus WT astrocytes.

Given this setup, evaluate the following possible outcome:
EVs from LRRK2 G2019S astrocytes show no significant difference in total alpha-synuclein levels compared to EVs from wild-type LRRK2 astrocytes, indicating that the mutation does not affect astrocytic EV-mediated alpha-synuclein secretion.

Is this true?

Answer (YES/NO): YES